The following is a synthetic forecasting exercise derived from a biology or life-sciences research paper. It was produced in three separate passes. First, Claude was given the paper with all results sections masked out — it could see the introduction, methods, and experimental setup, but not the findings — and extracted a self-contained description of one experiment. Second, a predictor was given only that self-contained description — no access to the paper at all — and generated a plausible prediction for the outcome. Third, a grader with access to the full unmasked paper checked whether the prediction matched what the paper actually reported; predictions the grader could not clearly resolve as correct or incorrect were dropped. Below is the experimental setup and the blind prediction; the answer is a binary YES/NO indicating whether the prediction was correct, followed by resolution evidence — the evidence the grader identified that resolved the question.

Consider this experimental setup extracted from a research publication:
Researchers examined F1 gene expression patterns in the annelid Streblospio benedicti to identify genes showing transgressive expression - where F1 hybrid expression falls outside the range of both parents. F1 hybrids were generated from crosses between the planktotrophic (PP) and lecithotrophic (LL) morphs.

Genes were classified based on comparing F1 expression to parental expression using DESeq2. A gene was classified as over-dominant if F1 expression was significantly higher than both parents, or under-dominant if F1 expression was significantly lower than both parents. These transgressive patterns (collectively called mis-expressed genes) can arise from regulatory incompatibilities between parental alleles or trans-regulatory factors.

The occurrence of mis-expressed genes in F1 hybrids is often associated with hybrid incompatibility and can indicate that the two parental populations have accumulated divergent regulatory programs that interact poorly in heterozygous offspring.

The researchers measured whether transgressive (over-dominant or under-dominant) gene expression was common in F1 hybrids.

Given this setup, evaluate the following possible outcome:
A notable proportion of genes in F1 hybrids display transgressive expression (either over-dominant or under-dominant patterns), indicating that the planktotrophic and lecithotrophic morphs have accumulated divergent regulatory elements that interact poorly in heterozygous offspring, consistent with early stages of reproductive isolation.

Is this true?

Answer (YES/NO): NO